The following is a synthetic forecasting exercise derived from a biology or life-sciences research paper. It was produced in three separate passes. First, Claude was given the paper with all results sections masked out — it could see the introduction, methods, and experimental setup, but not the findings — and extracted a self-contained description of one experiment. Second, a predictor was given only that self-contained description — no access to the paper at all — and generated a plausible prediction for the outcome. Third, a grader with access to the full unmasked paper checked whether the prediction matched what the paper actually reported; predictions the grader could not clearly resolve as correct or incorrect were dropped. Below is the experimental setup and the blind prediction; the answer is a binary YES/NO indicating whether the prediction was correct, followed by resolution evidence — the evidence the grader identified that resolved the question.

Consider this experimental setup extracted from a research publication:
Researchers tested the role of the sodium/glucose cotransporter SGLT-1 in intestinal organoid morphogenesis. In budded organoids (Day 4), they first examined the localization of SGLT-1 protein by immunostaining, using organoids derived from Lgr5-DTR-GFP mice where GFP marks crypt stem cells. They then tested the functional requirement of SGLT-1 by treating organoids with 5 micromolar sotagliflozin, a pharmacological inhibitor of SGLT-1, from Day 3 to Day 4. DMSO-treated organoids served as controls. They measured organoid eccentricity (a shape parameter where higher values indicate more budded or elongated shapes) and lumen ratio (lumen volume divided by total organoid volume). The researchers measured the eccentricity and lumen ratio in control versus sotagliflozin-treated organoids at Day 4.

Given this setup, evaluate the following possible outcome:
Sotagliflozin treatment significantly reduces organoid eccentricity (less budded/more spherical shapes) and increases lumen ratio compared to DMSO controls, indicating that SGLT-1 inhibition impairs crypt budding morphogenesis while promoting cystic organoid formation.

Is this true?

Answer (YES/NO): YES